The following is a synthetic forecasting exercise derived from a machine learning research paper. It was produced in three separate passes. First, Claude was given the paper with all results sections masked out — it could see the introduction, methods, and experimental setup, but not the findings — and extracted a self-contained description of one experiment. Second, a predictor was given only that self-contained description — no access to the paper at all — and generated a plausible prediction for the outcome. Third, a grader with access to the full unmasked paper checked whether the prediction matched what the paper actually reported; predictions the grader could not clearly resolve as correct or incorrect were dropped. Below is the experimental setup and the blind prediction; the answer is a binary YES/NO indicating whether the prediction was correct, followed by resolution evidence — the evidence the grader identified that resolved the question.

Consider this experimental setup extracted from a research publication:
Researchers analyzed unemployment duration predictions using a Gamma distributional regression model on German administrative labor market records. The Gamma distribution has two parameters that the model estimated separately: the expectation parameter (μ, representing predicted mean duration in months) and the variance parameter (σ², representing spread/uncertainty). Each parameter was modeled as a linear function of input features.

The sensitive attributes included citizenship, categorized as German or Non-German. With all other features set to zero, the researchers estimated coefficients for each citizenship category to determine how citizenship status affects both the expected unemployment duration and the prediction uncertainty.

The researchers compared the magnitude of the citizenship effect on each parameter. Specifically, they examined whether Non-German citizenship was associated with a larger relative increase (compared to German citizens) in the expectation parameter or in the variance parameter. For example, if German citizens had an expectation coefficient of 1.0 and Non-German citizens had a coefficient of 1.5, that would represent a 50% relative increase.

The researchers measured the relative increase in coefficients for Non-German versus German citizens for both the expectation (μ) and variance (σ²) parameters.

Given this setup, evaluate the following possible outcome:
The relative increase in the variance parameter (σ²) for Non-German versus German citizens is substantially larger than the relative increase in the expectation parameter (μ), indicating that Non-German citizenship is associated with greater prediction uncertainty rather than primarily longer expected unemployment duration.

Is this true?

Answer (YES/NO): YES